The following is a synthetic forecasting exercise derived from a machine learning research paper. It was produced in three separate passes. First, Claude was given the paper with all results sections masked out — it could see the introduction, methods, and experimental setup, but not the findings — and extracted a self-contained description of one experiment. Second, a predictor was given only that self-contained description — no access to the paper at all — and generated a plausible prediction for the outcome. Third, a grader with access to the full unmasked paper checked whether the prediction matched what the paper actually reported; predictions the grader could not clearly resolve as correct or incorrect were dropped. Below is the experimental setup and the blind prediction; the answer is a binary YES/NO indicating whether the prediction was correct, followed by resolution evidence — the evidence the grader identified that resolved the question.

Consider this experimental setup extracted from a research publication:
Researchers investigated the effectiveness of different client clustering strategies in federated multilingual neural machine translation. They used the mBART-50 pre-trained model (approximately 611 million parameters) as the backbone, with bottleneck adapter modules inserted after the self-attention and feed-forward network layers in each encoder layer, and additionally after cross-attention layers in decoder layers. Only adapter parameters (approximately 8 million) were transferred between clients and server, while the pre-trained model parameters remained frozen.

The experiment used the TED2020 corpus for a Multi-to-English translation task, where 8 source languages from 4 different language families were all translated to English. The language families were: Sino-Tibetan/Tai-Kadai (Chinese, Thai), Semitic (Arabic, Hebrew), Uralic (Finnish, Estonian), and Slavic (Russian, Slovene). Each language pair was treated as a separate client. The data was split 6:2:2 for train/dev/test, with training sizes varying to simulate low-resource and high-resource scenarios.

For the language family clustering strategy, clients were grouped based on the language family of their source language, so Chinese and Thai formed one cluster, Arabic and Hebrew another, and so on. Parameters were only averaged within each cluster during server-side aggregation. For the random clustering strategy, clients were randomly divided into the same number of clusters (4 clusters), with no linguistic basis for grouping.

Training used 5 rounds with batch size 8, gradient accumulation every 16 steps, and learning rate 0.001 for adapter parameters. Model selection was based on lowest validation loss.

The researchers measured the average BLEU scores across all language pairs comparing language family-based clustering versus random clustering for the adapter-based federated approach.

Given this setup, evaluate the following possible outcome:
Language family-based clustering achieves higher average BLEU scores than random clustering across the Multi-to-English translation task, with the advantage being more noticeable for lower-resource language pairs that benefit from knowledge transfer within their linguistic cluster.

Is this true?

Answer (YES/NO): NO